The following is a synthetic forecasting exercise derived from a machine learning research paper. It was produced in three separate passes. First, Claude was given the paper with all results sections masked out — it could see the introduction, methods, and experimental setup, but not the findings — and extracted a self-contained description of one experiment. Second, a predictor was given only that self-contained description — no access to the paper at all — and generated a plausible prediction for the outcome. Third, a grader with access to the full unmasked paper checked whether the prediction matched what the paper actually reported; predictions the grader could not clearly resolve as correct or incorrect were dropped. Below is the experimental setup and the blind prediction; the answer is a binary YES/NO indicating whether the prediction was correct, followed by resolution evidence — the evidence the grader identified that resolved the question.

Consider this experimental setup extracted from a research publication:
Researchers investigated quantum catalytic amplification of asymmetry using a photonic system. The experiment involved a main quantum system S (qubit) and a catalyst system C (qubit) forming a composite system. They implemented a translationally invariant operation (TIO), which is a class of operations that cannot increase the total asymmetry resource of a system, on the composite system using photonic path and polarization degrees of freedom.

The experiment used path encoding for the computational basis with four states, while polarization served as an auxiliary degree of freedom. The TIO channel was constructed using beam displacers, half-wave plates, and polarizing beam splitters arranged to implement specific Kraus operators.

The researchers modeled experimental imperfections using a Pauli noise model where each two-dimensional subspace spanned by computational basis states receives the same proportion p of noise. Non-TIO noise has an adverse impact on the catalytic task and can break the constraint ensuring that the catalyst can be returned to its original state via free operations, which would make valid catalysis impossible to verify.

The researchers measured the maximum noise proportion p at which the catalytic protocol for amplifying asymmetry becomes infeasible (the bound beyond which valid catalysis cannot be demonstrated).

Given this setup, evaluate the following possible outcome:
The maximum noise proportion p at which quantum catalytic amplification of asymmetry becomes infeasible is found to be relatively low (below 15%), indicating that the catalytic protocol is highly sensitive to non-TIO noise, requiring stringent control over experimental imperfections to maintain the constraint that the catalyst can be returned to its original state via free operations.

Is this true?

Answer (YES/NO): YES